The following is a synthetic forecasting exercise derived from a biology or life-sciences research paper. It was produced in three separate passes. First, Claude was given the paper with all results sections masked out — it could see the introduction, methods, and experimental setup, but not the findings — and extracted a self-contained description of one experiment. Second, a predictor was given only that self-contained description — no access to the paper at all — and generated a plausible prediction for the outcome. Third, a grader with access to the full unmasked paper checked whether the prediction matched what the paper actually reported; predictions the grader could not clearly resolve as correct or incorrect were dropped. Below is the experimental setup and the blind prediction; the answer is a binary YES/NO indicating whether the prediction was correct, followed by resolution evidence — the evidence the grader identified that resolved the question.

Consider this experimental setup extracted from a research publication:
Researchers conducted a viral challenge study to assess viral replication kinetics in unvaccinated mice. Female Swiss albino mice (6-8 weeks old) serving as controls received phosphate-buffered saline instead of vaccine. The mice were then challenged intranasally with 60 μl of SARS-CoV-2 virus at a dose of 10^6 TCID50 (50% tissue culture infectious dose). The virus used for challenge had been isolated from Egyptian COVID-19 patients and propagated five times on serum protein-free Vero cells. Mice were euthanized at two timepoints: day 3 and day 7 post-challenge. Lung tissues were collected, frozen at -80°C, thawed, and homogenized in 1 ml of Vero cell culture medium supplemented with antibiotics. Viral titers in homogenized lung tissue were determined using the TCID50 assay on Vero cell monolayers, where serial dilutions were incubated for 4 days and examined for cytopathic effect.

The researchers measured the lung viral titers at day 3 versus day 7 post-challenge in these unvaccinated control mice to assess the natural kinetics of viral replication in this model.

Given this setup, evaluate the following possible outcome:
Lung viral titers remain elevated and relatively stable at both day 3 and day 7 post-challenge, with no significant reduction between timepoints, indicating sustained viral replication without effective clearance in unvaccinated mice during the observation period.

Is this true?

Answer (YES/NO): NO